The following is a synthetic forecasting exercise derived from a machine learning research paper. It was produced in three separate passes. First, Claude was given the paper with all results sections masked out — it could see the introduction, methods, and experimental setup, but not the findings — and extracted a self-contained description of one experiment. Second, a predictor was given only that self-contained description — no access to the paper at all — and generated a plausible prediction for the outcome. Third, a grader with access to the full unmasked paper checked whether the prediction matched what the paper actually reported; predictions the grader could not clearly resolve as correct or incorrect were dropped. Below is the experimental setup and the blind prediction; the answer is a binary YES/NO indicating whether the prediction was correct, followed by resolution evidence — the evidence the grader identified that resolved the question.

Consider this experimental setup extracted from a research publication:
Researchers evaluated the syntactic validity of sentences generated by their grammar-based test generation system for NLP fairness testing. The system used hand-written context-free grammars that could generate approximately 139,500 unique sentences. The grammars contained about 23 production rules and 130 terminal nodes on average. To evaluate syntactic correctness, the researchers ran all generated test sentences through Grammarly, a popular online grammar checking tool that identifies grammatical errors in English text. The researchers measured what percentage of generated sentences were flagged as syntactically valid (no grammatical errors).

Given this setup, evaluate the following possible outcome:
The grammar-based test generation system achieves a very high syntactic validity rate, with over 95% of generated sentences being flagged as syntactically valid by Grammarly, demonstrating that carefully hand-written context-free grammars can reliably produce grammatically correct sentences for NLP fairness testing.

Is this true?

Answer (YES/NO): YES